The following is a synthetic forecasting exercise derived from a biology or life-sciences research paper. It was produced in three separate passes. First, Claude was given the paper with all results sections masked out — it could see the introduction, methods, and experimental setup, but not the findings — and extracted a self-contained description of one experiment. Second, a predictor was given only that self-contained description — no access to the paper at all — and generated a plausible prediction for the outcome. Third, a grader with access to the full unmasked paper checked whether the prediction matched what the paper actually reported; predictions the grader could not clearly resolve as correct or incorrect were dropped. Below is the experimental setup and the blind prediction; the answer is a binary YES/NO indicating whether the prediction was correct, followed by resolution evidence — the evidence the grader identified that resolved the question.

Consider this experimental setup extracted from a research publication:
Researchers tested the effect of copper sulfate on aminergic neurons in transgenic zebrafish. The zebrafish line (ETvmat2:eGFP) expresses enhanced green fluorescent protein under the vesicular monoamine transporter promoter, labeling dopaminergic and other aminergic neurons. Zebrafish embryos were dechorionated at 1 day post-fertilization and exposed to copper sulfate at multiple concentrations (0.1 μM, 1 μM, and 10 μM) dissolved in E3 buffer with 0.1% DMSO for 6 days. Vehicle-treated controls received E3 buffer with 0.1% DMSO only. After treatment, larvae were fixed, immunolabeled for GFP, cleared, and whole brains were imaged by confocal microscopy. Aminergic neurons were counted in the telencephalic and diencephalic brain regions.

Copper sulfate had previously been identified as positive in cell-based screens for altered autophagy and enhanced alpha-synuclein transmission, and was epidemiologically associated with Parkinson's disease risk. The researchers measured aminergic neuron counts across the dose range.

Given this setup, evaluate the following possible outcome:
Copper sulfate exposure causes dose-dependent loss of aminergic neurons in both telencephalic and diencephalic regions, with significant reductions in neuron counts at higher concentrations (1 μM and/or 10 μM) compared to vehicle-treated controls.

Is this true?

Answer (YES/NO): NO